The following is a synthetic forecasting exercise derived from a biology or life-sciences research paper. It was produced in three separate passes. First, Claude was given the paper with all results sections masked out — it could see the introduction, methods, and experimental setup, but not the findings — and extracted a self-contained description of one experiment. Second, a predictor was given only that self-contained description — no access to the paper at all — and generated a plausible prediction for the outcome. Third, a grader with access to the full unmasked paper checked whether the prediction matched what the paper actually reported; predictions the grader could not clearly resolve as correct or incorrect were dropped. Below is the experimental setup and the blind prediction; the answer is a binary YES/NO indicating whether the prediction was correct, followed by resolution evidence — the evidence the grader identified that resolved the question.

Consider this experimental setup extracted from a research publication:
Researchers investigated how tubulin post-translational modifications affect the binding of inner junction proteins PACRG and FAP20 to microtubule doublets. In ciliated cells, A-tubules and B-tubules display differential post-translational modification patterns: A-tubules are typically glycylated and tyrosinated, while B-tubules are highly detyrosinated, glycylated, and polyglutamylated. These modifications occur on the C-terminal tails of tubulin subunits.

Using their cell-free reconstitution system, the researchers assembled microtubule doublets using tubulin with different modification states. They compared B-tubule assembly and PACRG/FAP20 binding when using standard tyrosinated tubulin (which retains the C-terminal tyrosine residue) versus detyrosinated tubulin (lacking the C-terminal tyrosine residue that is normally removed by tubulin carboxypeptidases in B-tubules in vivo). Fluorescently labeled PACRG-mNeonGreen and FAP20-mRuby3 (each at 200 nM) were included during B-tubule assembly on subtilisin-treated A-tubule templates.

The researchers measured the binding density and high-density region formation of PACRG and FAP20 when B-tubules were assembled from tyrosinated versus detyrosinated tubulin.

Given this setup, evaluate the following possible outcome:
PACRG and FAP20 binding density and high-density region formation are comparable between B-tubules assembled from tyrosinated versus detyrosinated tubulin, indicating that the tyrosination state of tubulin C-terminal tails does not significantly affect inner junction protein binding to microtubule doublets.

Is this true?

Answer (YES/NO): NO